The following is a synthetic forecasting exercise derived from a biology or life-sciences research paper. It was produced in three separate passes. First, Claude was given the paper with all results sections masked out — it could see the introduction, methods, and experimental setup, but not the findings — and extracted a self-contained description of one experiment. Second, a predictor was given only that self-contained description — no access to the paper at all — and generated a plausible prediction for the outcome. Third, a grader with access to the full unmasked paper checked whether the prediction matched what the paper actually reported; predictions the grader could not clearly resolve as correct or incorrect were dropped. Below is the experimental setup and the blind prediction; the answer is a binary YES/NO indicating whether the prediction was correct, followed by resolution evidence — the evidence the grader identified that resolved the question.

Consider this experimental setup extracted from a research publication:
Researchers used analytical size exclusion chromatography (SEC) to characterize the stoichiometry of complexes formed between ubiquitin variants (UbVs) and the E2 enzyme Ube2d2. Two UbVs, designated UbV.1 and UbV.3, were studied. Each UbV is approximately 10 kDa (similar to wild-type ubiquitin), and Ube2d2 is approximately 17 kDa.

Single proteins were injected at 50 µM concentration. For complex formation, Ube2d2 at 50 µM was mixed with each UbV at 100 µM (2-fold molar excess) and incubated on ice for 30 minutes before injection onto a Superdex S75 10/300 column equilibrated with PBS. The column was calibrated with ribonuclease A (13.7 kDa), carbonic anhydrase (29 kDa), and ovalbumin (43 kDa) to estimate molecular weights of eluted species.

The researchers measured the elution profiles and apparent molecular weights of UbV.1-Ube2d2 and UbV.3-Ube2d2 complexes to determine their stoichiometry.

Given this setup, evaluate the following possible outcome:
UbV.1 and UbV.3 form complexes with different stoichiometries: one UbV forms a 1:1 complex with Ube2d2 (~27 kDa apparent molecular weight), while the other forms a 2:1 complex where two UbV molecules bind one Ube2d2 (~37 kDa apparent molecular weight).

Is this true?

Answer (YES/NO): YES